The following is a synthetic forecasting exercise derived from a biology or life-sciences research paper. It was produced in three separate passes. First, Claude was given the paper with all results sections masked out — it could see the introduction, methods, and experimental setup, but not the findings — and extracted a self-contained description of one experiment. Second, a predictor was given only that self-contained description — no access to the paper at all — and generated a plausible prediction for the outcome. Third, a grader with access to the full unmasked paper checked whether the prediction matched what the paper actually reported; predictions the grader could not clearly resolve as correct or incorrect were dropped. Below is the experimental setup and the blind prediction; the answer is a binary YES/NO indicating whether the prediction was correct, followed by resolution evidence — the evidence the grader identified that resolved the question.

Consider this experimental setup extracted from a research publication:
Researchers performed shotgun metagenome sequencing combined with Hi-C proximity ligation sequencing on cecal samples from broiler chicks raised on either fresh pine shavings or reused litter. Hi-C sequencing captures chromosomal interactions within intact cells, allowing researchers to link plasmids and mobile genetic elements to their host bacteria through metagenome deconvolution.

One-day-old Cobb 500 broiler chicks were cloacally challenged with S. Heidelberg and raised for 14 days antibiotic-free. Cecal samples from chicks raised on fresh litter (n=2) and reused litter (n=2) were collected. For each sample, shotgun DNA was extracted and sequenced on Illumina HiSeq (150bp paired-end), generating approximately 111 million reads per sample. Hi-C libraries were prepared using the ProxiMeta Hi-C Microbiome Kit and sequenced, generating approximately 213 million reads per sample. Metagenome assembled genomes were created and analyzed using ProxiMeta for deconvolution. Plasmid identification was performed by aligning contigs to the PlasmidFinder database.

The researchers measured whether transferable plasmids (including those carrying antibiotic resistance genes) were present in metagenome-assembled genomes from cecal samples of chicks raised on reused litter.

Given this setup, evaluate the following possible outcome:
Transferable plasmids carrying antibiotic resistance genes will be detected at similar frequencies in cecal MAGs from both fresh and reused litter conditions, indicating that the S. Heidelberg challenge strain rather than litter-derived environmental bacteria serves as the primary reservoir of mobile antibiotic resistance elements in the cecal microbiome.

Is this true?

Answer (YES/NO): NO